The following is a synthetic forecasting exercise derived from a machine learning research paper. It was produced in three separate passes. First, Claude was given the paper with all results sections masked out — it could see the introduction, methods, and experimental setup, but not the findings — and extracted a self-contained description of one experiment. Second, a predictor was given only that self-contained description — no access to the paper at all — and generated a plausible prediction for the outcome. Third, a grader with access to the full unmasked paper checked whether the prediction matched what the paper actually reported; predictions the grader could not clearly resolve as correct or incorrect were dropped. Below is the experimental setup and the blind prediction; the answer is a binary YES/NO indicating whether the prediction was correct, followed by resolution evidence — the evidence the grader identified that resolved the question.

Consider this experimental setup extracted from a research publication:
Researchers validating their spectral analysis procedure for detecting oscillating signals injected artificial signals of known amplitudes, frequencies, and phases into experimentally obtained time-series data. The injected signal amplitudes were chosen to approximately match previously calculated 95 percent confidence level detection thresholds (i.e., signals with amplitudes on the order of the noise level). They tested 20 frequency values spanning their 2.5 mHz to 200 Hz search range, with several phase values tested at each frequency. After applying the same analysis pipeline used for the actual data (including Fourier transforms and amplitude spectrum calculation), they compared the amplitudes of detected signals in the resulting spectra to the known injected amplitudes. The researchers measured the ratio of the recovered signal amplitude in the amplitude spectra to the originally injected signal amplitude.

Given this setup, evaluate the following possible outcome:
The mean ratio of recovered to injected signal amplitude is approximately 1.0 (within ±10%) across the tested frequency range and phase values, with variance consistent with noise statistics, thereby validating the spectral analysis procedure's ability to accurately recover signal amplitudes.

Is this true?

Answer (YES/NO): NO